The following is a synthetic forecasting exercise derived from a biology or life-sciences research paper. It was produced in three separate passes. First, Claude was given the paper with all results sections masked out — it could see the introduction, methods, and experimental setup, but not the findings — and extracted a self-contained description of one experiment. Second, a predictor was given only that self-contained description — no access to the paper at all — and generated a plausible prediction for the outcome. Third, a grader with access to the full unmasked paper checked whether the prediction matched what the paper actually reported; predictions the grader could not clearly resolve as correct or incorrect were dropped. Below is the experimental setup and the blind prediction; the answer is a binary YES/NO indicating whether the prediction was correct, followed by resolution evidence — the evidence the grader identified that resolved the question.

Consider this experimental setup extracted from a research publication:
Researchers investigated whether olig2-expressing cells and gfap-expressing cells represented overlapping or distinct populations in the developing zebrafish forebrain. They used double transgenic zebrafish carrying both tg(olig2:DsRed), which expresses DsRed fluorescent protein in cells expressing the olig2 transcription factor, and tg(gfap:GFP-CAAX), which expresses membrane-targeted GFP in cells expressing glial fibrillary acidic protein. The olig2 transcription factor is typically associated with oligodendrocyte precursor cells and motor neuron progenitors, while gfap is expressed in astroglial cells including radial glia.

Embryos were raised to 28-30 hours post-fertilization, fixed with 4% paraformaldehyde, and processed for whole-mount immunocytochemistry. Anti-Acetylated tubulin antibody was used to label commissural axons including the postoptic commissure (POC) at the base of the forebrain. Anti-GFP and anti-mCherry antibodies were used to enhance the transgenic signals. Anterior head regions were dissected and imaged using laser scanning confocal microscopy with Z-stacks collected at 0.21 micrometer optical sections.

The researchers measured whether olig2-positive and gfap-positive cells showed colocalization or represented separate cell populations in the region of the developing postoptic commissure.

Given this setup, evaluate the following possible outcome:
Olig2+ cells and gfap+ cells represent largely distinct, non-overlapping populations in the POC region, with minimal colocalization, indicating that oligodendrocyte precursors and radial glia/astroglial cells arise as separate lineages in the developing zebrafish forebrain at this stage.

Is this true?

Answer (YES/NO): NO